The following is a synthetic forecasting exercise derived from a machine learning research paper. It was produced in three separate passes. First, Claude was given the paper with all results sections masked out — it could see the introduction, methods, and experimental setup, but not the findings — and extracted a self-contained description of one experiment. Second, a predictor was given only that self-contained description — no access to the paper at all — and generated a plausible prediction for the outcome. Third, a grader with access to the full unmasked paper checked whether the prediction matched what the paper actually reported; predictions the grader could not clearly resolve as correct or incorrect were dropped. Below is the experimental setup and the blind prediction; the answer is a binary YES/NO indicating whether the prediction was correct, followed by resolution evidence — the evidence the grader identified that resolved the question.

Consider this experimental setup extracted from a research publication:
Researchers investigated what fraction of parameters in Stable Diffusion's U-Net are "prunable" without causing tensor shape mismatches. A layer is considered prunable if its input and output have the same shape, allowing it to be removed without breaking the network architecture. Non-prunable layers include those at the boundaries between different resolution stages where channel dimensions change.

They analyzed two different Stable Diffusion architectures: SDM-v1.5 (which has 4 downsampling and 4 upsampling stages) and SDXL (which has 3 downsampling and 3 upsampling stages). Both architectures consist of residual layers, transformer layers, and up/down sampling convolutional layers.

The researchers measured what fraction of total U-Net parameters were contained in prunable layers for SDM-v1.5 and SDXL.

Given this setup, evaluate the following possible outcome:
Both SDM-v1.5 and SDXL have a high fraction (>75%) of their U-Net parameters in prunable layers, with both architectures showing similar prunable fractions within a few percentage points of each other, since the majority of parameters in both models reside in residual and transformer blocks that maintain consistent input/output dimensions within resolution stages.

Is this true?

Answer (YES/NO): NO